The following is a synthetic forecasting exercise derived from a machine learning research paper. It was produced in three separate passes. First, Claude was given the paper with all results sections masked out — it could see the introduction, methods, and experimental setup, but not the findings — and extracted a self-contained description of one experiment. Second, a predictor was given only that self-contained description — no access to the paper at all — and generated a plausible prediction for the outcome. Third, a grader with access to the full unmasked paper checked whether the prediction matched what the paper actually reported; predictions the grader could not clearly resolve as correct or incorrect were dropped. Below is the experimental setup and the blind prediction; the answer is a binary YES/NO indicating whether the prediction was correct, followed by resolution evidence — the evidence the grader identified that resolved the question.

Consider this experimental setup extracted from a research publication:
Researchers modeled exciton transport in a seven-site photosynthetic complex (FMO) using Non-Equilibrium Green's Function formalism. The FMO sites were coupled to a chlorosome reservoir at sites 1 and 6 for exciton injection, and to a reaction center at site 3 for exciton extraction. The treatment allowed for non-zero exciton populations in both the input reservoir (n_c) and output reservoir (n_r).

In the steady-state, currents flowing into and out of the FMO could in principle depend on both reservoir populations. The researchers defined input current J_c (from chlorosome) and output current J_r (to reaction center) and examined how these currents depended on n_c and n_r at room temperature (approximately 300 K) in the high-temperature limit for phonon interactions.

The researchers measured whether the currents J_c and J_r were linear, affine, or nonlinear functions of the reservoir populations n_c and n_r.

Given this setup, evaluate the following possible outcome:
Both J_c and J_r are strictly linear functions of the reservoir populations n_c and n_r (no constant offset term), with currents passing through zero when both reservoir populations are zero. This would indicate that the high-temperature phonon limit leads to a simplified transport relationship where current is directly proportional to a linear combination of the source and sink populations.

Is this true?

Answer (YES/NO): YES